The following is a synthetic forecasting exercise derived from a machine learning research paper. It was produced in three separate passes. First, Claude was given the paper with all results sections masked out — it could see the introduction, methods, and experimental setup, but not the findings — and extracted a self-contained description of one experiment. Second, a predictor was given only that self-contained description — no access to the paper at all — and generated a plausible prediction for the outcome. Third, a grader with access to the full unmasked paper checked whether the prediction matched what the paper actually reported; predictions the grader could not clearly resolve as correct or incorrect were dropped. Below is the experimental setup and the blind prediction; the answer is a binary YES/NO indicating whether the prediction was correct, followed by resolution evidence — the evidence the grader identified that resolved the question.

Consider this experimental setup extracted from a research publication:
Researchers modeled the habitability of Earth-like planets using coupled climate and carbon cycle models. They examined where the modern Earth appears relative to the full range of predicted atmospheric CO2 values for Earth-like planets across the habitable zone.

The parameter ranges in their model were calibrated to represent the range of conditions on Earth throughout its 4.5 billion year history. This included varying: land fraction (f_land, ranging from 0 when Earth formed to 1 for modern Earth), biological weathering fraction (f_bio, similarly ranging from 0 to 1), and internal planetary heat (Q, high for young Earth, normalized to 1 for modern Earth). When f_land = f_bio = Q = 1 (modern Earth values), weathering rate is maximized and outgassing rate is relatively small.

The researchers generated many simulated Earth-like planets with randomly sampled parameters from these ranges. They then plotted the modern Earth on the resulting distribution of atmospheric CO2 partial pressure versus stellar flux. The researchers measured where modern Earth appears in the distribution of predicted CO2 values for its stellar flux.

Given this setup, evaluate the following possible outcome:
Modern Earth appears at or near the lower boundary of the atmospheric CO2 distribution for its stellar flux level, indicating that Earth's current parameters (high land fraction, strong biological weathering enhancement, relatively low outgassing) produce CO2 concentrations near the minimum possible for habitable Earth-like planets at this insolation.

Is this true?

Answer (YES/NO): YES